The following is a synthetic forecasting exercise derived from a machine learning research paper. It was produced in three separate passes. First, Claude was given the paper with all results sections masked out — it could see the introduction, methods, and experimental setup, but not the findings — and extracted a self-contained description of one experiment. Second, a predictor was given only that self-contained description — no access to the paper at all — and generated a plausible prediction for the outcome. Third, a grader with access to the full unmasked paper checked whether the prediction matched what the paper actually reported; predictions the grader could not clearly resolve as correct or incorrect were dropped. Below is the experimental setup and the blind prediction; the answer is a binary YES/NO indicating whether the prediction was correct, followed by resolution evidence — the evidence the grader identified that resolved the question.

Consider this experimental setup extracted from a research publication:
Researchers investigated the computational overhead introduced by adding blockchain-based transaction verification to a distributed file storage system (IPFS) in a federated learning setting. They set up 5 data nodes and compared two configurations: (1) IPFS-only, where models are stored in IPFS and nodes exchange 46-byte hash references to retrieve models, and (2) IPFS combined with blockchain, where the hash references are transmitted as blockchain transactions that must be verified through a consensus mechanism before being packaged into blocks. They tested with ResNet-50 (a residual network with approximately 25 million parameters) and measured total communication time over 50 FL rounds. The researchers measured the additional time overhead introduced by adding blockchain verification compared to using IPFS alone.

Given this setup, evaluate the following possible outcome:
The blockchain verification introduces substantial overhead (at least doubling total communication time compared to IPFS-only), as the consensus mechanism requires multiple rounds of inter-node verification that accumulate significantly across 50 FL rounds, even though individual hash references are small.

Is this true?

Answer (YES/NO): NO